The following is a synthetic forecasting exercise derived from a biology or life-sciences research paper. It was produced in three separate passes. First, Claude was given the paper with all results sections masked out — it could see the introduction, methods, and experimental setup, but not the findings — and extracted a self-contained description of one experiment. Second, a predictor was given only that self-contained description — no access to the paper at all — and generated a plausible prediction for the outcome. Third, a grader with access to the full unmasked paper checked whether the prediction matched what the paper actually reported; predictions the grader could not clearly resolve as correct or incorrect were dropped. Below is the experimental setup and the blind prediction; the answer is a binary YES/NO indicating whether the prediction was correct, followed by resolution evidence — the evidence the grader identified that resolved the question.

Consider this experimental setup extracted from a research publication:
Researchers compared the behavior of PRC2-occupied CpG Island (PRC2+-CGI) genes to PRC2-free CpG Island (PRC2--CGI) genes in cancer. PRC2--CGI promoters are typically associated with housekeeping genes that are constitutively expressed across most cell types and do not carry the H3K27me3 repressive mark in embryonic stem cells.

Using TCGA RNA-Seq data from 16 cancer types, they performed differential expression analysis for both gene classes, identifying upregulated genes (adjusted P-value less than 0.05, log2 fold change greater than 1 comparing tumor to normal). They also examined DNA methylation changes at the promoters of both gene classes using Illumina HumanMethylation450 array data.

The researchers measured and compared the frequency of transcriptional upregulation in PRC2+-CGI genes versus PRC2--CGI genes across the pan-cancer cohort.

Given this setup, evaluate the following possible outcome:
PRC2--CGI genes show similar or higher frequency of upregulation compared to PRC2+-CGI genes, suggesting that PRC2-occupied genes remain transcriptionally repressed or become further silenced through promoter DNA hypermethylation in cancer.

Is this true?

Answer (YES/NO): NO